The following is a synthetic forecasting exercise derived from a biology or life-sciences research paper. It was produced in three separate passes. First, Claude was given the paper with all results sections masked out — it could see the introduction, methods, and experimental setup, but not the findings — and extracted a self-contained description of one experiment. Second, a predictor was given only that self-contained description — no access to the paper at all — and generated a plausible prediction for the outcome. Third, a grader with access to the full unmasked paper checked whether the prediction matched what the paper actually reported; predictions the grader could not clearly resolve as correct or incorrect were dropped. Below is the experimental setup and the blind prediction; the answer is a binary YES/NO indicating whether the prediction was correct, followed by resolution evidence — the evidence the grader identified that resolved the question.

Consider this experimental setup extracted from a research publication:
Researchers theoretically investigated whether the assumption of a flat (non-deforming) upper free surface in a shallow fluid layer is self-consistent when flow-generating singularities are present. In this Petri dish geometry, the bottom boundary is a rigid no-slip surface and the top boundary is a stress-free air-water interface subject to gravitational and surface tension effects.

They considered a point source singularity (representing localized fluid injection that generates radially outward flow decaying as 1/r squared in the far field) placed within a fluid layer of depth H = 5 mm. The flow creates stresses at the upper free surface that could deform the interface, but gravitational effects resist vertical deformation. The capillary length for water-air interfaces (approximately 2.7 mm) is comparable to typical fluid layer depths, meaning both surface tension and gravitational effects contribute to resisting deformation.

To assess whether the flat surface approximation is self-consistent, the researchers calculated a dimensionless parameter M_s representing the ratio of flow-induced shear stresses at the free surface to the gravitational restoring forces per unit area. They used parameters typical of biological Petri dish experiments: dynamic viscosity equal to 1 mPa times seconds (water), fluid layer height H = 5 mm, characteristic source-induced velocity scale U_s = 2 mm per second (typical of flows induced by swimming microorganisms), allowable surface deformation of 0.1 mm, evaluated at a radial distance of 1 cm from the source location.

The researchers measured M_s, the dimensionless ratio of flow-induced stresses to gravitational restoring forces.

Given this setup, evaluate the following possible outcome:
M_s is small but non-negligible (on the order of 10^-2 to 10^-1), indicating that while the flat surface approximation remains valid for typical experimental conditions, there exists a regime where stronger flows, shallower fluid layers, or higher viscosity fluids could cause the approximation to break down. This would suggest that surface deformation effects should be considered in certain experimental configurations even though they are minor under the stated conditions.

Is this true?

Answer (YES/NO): NO